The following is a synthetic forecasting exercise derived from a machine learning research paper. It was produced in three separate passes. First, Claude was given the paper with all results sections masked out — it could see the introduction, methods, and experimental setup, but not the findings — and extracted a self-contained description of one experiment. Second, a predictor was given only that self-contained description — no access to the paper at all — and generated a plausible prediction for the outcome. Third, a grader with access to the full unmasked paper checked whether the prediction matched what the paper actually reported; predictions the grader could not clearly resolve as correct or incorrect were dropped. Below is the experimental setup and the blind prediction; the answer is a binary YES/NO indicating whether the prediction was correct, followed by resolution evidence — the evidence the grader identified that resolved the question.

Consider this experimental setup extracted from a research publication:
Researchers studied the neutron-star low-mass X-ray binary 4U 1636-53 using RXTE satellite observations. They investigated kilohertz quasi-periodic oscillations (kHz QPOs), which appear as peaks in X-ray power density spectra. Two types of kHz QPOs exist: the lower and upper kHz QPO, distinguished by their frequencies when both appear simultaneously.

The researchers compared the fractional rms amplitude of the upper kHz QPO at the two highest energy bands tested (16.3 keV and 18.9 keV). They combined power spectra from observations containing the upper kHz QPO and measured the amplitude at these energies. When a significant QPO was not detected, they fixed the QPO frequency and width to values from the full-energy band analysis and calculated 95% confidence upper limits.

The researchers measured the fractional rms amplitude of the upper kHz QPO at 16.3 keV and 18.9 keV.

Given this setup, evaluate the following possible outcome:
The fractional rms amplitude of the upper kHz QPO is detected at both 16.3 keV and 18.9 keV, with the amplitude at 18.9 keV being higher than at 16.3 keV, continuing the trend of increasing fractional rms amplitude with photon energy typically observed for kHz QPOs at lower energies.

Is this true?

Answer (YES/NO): NO